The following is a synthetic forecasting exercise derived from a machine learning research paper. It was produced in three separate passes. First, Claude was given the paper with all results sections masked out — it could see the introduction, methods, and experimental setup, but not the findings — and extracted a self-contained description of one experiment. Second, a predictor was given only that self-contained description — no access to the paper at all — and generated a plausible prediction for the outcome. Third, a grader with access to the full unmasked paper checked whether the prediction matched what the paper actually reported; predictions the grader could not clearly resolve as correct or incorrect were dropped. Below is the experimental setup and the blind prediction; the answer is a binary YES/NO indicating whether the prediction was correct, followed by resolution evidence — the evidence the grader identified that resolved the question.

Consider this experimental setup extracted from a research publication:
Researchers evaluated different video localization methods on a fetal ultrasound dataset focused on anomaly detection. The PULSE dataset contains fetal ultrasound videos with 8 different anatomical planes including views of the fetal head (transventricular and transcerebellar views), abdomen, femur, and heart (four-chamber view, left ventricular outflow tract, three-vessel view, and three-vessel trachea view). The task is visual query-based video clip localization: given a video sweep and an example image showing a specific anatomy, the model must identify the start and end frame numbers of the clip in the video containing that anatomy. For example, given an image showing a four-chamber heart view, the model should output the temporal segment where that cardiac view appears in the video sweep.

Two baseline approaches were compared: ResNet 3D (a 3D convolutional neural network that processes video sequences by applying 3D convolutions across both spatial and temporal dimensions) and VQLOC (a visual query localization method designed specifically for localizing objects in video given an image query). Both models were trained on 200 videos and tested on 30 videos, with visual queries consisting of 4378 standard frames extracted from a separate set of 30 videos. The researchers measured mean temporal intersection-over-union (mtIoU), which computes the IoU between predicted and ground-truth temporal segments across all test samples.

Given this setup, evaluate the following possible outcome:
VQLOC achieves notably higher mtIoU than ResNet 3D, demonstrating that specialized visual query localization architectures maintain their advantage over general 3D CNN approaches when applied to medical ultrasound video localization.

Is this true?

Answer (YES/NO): NO